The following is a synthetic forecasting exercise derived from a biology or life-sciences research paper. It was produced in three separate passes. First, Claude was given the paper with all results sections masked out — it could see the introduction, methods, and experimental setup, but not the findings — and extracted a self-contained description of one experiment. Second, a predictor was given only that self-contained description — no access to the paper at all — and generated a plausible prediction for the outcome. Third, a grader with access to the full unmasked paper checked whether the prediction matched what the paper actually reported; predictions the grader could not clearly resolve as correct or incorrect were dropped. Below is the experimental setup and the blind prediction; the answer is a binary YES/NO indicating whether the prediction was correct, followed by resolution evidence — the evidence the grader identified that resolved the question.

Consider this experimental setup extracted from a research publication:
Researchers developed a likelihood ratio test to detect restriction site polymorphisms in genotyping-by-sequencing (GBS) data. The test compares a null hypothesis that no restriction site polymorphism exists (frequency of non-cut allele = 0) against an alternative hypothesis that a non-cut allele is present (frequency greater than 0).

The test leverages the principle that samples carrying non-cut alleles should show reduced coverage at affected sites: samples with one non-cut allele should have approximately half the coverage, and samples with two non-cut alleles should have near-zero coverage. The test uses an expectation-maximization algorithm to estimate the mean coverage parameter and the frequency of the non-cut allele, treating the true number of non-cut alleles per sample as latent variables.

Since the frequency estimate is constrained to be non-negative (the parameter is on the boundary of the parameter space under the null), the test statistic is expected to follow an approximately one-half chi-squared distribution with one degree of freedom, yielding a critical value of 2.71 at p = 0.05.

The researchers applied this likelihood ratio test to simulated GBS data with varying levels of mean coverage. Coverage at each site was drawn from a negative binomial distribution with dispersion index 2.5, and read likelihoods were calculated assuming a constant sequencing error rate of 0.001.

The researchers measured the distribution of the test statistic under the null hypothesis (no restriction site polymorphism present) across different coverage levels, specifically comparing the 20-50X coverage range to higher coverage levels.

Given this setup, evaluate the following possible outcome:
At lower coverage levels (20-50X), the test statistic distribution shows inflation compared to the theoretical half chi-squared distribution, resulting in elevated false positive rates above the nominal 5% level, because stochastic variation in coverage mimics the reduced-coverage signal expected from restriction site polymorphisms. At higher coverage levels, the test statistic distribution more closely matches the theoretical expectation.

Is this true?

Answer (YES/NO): NO